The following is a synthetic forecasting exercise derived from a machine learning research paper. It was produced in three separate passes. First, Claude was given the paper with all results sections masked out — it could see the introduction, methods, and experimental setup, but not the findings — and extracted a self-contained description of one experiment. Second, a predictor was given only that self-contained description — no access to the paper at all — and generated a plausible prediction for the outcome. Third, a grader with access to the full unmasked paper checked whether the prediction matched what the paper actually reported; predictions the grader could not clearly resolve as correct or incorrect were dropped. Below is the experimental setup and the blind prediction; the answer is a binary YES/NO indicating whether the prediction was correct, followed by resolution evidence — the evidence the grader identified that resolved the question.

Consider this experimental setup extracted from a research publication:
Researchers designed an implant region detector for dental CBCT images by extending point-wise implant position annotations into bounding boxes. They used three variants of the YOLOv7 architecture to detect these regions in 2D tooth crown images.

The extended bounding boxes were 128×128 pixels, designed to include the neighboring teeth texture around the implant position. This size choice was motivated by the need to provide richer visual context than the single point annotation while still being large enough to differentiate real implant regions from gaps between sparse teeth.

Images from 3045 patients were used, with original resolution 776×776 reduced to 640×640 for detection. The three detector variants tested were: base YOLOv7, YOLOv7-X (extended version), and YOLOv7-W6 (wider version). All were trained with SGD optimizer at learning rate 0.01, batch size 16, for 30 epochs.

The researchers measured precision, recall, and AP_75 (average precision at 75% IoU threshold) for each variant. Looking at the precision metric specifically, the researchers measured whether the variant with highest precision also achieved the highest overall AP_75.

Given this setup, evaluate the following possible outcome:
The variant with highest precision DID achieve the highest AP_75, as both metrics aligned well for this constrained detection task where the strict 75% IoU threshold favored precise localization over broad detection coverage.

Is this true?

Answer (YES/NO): NO